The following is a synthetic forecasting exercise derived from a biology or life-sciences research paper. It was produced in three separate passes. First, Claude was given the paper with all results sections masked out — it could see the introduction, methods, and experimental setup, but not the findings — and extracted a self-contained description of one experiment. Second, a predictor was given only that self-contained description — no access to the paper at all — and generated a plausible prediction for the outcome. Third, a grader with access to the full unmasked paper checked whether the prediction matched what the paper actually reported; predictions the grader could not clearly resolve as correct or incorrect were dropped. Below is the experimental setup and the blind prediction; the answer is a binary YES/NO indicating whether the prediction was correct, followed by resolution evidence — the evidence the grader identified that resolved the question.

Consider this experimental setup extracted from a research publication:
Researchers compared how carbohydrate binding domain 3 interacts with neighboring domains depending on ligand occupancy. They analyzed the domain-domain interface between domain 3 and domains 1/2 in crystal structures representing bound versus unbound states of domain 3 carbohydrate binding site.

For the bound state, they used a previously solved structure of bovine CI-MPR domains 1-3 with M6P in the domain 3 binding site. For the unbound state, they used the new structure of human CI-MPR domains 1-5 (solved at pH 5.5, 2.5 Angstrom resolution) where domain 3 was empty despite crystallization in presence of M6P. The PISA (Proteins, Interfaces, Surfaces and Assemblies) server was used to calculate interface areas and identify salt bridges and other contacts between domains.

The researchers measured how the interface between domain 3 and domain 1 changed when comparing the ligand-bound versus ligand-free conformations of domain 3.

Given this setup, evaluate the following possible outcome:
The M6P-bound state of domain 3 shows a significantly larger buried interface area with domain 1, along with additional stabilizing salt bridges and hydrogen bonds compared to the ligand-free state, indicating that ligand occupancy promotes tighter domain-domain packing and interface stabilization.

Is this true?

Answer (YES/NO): NO